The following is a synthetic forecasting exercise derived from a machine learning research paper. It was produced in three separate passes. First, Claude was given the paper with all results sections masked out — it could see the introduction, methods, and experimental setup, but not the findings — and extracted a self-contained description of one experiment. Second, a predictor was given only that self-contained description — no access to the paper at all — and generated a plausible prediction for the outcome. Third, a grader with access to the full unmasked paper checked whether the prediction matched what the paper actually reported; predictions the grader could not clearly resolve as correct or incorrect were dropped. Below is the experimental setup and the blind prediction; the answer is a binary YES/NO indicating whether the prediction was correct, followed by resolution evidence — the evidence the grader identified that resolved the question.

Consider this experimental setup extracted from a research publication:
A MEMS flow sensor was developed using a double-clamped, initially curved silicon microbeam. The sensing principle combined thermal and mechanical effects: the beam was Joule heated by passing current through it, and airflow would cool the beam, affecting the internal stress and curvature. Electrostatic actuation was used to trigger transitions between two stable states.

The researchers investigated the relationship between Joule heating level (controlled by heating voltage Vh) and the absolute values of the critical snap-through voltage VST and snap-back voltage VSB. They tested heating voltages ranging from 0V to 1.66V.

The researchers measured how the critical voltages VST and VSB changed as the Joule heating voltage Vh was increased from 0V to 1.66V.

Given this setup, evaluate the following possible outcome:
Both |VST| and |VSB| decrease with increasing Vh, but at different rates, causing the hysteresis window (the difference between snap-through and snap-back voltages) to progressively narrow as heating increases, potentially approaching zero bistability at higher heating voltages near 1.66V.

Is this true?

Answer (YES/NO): NO